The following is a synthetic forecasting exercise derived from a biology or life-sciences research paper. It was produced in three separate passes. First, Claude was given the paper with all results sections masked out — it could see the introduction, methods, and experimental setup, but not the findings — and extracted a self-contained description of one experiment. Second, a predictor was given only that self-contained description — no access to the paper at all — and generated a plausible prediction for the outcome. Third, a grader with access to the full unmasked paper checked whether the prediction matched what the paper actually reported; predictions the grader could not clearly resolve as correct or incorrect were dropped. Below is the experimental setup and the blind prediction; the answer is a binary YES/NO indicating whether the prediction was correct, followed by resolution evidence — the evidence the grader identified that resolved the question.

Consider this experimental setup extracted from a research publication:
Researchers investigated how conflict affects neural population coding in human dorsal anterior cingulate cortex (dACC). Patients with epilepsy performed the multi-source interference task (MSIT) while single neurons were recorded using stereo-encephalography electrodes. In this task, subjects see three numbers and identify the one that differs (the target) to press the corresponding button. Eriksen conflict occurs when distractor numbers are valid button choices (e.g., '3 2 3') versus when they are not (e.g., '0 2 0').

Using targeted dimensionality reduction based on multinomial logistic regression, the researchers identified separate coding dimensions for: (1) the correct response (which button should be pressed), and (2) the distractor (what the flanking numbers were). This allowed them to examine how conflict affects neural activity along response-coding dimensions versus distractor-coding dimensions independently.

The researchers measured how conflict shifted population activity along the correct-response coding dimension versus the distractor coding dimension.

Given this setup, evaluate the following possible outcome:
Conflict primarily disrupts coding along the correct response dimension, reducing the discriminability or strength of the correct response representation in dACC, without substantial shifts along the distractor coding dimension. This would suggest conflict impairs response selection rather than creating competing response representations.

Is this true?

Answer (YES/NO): NO